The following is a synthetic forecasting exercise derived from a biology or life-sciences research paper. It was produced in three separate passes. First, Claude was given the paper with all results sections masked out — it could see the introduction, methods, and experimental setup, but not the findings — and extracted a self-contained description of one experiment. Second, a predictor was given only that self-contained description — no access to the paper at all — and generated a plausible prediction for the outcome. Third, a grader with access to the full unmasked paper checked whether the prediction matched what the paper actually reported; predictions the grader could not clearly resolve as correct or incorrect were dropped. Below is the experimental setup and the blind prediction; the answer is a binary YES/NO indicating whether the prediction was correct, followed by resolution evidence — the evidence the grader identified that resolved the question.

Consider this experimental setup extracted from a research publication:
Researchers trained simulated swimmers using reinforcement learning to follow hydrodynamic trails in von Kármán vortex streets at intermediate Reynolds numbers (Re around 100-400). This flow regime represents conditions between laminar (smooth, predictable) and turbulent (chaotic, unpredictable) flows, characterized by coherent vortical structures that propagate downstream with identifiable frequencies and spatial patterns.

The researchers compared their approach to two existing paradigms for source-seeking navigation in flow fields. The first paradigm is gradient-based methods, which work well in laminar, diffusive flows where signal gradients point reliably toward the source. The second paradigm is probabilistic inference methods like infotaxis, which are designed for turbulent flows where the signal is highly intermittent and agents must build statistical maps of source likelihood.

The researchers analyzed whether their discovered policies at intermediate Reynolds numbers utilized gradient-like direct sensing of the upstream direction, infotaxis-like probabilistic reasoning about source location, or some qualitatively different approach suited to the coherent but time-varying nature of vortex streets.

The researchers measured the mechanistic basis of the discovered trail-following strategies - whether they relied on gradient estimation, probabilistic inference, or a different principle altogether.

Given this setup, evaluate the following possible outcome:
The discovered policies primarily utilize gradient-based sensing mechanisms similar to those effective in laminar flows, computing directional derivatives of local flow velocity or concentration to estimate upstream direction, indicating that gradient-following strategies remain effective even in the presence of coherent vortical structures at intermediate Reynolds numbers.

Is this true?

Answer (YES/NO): NO